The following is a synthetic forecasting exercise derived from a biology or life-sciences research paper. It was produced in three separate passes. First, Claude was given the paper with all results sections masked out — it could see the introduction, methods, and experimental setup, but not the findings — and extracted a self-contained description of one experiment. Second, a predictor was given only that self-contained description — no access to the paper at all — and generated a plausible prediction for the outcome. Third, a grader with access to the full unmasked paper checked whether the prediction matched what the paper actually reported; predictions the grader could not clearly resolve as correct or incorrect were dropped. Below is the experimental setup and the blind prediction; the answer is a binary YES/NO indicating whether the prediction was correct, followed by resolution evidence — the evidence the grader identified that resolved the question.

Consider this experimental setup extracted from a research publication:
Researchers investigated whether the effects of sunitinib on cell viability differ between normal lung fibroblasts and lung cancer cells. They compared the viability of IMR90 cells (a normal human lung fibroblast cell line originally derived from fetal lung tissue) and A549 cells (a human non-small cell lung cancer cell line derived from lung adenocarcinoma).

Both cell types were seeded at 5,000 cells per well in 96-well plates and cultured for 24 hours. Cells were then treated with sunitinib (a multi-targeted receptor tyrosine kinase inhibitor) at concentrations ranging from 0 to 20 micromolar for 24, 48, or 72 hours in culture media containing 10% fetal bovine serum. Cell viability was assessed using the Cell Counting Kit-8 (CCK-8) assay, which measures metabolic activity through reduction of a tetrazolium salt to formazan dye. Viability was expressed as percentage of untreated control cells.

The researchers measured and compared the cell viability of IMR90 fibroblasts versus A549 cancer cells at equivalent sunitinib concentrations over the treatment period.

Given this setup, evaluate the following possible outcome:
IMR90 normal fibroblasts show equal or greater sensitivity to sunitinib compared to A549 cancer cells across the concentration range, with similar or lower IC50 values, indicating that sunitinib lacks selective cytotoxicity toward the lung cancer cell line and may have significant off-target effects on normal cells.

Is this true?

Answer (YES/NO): NO